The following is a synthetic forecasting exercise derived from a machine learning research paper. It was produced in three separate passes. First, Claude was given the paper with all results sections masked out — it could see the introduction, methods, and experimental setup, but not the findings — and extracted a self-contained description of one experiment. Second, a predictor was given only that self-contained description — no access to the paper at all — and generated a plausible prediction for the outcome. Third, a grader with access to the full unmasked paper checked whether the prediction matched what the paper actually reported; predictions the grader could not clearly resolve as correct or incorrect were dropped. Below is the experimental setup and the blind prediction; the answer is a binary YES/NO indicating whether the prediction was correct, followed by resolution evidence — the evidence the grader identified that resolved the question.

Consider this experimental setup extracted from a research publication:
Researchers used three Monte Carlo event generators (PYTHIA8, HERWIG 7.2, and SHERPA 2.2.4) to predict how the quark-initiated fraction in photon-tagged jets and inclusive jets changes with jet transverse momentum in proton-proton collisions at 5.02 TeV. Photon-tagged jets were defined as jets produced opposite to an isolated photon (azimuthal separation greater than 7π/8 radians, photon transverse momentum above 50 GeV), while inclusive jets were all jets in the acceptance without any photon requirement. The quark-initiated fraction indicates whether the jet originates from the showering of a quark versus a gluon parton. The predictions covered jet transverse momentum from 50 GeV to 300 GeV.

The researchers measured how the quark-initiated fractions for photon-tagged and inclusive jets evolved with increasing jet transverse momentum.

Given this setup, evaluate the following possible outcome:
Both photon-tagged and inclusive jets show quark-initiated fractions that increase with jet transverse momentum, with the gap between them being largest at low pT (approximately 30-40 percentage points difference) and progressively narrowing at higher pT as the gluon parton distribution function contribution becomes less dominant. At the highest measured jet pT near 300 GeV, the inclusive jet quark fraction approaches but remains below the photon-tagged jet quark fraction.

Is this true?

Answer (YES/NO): NO